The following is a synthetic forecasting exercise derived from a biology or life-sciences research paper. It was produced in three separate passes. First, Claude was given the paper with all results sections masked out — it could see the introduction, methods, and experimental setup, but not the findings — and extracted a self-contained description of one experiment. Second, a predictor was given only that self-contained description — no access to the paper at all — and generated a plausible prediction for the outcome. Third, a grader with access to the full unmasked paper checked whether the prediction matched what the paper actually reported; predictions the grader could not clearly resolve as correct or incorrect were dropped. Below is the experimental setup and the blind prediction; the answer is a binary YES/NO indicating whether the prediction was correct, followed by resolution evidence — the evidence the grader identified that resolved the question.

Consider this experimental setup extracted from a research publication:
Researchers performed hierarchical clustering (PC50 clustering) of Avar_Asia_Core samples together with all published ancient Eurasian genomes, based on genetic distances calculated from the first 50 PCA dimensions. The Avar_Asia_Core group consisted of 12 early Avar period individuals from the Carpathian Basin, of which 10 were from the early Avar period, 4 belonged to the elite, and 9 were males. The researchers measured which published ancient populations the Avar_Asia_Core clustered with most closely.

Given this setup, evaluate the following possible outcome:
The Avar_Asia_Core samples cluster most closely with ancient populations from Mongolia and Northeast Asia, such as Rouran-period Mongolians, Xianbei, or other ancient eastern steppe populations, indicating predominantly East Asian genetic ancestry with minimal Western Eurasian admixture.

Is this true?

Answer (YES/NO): NO